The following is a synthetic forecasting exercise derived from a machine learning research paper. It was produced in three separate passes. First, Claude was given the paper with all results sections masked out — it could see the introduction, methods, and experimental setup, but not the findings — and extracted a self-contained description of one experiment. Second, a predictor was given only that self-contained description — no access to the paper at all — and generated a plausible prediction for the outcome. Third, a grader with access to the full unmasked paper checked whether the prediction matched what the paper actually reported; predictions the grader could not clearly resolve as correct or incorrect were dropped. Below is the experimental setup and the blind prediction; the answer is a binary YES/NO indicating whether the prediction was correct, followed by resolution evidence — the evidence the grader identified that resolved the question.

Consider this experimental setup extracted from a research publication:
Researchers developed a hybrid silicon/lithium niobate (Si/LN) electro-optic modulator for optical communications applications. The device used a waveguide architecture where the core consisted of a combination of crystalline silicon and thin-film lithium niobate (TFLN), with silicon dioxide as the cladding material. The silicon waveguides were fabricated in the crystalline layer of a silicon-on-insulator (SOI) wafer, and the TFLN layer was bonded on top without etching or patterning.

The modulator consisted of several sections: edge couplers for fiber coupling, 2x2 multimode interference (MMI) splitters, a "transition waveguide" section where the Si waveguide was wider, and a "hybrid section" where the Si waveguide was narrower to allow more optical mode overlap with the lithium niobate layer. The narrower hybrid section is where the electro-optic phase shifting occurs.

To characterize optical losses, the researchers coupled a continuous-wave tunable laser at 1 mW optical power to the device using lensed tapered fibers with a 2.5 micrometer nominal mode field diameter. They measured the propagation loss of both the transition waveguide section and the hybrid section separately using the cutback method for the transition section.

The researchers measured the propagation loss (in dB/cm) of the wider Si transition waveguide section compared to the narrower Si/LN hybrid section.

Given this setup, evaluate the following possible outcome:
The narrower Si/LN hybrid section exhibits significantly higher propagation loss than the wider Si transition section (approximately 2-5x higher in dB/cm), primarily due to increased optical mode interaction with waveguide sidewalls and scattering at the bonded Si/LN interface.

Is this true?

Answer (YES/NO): NO